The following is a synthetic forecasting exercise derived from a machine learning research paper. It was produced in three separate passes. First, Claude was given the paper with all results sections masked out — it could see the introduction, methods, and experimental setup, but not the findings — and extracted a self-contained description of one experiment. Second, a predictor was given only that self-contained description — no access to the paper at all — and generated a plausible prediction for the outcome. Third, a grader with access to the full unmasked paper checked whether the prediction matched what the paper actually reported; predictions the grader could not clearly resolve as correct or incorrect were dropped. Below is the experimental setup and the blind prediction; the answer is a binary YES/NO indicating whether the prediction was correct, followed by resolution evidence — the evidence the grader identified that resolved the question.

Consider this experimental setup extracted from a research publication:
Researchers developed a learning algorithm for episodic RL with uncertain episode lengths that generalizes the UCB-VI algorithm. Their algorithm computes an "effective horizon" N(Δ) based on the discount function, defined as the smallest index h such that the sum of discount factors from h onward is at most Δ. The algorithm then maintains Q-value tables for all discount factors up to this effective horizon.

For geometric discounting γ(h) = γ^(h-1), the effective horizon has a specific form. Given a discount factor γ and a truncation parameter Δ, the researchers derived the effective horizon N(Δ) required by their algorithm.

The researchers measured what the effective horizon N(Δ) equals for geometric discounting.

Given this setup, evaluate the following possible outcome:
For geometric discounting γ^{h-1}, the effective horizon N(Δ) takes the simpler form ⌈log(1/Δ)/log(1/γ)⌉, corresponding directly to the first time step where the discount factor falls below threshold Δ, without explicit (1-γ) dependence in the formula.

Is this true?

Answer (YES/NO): NO